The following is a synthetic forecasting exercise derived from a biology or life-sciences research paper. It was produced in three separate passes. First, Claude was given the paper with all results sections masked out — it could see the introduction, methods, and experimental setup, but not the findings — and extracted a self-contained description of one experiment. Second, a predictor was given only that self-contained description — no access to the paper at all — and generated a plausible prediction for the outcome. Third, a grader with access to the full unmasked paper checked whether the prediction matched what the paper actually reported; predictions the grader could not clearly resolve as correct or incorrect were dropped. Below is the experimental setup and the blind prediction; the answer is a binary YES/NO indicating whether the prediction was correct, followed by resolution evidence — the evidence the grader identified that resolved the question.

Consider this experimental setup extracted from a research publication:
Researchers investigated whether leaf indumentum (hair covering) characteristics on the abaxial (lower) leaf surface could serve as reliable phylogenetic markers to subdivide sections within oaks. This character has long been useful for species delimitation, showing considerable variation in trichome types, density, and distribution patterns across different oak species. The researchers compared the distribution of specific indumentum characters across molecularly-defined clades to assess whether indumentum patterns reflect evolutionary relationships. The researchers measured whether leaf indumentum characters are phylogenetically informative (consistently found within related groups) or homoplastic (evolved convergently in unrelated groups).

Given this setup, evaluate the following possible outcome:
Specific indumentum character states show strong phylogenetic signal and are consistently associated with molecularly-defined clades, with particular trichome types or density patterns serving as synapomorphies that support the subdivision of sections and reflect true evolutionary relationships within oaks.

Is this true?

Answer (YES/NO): NO